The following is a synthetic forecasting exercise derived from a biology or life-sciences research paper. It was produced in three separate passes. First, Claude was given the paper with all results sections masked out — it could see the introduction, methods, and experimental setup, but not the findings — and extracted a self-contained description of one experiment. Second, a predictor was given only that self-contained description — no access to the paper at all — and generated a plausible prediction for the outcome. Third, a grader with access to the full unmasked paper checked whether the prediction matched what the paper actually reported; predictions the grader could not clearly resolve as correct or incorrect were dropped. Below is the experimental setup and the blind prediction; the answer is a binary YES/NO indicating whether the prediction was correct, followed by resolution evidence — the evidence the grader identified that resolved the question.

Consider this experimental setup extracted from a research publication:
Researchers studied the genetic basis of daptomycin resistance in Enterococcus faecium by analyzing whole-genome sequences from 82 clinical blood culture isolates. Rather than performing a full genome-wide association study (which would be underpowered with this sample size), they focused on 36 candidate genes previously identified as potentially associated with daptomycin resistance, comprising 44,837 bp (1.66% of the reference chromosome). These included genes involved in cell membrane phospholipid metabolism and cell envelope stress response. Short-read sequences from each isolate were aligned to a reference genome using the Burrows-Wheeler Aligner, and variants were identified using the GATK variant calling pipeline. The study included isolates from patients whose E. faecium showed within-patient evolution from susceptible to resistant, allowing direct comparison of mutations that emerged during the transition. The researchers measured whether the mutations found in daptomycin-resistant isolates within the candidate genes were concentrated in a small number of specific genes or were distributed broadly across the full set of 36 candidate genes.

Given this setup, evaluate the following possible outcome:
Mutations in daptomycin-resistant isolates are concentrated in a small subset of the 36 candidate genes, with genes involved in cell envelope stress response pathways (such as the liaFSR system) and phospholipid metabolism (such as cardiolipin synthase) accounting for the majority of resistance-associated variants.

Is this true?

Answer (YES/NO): YES